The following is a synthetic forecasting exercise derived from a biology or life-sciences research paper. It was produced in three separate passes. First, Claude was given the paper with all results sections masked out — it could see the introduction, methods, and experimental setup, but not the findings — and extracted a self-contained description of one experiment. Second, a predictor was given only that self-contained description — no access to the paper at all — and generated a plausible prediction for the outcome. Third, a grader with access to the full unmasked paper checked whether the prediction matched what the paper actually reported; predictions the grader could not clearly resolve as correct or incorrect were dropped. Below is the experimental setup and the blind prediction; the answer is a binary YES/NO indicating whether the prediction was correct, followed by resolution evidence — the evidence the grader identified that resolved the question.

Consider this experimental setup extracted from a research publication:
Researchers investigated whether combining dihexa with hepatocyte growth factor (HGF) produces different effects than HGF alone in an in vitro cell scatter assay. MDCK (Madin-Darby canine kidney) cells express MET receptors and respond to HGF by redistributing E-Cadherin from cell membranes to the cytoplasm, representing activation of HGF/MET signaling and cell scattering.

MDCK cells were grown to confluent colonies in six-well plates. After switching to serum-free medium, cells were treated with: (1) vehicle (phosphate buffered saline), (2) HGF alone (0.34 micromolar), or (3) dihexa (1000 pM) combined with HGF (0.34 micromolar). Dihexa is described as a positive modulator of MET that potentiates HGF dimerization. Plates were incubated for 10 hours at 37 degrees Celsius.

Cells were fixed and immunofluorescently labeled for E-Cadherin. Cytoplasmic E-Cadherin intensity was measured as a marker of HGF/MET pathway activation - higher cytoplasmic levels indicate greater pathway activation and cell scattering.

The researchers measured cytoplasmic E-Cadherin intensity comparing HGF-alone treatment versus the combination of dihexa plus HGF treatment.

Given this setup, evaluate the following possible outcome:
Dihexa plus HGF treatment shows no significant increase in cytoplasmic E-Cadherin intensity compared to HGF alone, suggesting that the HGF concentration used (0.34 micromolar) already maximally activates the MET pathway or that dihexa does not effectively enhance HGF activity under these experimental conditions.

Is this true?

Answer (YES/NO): YES